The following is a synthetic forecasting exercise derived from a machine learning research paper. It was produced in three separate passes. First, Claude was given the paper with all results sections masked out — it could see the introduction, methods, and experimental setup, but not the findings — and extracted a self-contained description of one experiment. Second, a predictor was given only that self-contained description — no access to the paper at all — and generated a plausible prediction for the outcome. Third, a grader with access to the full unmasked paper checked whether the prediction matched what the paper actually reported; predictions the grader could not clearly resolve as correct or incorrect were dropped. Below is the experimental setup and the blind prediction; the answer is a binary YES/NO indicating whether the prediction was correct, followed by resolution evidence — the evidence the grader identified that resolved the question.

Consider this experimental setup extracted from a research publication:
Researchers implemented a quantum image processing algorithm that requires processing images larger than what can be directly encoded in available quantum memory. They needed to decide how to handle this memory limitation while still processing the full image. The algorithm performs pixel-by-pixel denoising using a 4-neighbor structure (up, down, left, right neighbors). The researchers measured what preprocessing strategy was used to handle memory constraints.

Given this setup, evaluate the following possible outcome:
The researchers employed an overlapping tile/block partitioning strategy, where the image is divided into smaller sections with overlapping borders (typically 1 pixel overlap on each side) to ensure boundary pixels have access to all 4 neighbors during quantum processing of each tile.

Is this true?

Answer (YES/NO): YES